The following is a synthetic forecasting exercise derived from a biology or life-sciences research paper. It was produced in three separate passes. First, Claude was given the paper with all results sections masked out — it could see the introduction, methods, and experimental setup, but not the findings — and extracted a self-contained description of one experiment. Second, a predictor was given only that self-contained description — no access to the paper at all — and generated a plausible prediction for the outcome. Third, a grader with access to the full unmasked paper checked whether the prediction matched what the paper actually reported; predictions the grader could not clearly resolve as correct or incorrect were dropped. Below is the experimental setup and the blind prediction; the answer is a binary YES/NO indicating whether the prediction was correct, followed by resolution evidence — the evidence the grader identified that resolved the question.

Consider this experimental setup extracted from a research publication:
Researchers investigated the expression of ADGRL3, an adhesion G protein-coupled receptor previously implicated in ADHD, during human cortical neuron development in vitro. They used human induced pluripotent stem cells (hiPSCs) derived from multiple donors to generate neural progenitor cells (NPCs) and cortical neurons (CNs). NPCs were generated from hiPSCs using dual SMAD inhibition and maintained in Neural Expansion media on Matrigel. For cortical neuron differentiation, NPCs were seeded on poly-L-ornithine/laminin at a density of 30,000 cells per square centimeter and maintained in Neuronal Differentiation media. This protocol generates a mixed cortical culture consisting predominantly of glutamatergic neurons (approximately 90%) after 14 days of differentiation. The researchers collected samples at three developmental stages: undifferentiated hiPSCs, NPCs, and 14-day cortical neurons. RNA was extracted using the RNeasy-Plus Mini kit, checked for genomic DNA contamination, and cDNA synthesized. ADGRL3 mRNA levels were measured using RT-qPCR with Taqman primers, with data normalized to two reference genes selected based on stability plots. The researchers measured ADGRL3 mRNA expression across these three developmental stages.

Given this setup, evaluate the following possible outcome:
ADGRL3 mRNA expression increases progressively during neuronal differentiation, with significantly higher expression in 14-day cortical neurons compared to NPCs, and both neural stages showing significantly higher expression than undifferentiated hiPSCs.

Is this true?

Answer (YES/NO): YES